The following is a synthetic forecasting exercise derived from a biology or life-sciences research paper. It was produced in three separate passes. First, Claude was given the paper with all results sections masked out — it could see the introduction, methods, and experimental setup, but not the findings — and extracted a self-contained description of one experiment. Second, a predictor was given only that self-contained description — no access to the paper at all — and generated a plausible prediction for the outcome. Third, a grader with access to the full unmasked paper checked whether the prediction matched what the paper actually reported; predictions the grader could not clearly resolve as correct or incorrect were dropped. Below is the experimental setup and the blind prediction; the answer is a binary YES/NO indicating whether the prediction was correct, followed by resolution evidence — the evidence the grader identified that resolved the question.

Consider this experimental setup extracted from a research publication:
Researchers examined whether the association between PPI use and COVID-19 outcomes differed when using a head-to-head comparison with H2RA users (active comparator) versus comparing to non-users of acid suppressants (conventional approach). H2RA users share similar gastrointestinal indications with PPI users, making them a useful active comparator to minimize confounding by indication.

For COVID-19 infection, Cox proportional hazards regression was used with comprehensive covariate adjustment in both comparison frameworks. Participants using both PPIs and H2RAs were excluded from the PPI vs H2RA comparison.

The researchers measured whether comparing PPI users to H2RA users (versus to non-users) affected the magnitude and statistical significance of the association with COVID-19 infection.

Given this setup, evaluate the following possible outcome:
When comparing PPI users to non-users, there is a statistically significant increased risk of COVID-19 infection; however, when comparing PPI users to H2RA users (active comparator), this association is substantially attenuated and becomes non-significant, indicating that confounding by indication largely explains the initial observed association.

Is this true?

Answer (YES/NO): NO